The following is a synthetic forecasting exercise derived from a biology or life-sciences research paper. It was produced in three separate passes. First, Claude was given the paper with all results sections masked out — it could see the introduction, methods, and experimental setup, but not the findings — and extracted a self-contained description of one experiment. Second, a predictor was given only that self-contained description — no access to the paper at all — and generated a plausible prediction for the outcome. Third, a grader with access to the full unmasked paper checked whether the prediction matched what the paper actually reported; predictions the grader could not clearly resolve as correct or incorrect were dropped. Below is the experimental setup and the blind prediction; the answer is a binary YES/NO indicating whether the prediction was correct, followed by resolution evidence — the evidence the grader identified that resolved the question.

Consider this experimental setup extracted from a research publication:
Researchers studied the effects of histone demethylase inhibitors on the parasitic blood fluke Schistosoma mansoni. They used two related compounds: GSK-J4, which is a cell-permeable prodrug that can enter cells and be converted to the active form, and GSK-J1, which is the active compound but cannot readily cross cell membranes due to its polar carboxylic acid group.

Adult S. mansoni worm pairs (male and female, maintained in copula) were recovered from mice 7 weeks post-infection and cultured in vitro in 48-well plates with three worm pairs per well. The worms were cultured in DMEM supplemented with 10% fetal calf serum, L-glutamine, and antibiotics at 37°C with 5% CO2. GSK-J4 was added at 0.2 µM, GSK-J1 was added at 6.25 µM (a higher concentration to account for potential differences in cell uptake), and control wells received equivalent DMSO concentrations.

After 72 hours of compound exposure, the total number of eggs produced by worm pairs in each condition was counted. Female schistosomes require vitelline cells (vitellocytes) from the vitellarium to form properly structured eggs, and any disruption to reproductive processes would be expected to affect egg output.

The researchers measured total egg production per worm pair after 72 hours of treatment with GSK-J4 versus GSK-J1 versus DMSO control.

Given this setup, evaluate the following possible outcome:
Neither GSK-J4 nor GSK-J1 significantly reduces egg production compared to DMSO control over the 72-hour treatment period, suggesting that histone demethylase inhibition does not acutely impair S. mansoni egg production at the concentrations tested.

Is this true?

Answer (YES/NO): NO